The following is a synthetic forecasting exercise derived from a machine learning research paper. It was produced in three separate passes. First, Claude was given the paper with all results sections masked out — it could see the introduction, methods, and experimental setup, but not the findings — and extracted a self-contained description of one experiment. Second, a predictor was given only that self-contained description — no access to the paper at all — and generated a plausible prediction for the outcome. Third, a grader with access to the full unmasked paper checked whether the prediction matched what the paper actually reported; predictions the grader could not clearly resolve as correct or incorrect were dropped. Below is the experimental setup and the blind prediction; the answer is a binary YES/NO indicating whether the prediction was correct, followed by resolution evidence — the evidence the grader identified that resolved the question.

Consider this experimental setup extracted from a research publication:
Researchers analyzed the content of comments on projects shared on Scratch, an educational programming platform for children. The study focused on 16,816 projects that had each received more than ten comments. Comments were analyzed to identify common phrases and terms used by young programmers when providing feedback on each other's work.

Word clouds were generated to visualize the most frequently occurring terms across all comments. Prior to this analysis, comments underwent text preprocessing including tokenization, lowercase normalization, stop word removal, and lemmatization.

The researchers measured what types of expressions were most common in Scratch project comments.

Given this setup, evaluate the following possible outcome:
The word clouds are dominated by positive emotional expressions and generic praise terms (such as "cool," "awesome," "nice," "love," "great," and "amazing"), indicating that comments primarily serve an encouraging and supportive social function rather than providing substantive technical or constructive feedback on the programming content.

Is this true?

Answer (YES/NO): NO